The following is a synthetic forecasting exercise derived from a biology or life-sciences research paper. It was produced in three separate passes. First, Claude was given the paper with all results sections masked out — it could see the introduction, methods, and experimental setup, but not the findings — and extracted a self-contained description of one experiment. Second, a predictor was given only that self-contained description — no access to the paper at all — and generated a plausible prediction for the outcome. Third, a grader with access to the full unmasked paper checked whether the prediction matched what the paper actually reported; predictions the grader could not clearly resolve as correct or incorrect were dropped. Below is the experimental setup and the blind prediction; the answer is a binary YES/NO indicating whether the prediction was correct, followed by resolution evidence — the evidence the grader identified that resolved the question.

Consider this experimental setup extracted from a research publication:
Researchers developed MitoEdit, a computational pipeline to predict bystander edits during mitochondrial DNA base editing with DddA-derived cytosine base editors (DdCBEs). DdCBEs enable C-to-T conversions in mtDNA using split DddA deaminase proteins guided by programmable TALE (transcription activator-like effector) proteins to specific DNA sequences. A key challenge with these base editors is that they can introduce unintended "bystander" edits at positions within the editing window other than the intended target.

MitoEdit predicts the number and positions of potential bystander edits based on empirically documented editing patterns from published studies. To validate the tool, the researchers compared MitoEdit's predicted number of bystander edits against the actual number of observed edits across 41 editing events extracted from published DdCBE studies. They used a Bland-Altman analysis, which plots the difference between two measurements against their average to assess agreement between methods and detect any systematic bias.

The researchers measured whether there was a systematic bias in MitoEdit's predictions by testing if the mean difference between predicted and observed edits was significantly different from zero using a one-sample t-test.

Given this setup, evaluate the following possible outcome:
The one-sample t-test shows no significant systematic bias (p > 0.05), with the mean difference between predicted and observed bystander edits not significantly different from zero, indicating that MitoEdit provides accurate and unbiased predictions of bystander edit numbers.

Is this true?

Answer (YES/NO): NO